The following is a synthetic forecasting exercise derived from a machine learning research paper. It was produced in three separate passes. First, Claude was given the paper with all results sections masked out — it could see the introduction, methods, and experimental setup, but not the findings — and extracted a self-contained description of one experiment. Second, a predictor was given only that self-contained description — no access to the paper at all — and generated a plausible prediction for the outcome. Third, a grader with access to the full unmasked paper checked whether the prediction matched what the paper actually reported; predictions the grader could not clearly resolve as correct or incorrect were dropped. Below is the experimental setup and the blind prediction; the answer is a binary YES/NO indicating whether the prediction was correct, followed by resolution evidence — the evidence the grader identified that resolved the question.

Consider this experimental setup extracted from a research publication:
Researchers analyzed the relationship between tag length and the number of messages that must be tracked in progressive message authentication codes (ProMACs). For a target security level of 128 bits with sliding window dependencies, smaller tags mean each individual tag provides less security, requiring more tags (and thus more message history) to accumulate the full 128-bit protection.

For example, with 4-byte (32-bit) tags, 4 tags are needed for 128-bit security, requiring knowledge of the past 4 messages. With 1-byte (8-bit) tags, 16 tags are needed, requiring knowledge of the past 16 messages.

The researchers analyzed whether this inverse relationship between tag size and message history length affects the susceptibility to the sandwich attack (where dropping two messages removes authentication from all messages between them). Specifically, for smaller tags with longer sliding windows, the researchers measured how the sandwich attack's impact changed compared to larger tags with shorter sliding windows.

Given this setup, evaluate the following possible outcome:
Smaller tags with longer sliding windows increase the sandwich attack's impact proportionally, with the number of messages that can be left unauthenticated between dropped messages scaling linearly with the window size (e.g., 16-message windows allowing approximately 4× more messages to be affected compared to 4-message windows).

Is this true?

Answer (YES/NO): NO